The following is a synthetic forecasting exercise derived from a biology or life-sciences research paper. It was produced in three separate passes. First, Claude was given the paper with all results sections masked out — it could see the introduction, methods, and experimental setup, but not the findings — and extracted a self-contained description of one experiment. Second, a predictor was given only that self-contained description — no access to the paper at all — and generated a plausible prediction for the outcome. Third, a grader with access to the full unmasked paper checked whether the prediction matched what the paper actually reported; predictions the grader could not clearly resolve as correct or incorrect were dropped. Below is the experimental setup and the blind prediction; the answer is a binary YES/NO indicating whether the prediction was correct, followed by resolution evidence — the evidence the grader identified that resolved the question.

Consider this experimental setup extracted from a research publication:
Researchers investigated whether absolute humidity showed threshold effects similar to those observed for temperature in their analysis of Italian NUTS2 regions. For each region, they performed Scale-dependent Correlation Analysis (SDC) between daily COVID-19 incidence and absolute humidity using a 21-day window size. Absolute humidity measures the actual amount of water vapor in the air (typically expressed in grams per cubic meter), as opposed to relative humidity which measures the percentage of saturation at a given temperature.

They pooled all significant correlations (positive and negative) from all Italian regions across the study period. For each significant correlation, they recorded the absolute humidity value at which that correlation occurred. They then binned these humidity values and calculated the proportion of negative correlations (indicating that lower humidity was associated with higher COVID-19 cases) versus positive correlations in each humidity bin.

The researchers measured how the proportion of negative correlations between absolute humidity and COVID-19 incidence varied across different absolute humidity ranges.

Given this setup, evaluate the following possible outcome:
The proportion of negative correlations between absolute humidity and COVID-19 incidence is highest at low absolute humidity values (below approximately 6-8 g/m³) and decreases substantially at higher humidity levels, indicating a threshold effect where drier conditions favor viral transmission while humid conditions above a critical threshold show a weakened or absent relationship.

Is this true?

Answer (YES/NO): NO